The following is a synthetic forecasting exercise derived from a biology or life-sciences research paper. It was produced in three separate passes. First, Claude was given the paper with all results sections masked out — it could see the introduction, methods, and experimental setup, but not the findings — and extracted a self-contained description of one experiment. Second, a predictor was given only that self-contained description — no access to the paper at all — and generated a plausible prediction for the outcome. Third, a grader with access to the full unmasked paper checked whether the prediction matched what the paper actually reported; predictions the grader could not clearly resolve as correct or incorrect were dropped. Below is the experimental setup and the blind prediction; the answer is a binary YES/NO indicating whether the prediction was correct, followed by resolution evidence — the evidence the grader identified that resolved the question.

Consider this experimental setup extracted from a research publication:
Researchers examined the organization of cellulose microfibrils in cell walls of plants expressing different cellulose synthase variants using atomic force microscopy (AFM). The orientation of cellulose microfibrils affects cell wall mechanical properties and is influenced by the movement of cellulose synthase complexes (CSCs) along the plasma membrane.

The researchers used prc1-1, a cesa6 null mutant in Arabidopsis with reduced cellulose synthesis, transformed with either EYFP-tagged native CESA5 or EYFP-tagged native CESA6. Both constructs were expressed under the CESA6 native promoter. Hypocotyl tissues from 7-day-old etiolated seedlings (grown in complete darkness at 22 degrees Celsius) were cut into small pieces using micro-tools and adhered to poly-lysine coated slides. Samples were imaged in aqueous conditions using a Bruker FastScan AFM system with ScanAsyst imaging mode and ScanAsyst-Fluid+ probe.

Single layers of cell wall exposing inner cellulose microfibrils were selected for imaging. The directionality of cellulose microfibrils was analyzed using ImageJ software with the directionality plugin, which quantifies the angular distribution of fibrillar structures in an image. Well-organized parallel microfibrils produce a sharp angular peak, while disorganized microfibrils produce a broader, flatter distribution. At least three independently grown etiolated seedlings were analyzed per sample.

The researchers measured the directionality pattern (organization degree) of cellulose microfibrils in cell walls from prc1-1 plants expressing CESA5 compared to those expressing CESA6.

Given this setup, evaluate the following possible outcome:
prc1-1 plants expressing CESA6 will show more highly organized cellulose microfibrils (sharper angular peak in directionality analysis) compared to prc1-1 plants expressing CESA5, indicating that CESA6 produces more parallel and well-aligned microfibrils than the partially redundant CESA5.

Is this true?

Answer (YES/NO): NO